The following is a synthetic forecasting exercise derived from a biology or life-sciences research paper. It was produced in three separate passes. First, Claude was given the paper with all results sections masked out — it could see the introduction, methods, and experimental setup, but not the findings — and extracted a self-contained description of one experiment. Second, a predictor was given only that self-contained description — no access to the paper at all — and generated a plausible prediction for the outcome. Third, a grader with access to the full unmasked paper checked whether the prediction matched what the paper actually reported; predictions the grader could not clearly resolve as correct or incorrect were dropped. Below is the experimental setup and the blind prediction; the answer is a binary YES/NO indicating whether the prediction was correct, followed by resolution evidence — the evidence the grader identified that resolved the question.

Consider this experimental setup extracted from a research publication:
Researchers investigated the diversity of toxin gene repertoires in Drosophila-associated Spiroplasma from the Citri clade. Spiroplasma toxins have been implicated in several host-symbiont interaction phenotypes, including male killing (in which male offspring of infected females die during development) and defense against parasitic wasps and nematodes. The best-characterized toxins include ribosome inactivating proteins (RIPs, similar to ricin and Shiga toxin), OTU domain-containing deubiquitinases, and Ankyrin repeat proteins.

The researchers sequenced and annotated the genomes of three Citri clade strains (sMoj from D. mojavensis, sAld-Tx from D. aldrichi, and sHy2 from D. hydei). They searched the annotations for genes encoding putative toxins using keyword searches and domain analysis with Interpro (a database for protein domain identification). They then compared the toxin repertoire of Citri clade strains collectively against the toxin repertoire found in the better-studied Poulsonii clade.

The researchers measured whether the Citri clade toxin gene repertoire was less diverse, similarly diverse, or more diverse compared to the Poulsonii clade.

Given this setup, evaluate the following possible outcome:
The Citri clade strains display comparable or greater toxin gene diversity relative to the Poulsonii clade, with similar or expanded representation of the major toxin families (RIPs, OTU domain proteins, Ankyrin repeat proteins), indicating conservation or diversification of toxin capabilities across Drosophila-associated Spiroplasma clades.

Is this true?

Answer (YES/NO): YES